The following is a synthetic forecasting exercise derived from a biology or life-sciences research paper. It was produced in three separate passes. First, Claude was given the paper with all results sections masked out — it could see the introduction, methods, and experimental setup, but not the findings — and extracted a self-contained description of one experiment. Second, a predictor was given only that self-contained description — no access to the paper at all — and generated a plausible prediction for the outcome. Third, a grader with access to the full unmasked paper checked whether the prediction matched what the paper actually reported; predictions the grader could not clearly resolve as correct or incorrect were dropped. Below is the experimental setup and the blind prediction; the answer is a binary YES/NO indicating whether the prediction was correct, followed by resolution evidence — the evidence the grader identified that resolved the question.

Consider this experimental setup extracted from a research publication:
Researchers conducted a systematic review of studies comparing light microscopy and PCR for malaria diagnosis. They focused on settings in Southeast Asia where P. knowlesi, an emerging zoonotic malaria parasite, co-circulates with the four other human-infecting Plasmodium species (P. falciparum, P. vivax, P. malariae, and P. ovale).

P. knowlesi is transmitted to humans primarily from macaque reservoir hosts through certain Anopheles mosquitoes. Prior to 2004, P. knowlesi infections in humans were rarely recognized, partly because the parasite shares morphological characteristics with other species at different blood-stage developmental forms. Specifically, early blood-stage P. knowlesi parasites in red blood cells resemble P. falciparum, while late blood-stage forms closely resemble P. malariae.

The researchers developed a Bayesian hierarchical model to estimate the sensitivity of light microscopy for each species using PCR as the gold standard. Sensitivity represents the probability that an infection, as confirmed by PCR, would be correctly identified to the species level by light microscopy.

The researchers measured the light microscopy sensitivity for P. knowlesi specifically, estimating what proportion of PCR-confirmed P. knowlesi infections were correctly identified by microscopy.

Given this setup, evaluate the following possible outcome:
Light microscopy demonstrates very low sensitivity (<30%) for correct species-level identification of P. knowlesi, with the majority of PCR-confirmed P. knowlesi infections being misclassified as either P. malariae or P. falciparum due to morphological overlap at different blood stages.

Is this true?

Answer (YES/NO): YES